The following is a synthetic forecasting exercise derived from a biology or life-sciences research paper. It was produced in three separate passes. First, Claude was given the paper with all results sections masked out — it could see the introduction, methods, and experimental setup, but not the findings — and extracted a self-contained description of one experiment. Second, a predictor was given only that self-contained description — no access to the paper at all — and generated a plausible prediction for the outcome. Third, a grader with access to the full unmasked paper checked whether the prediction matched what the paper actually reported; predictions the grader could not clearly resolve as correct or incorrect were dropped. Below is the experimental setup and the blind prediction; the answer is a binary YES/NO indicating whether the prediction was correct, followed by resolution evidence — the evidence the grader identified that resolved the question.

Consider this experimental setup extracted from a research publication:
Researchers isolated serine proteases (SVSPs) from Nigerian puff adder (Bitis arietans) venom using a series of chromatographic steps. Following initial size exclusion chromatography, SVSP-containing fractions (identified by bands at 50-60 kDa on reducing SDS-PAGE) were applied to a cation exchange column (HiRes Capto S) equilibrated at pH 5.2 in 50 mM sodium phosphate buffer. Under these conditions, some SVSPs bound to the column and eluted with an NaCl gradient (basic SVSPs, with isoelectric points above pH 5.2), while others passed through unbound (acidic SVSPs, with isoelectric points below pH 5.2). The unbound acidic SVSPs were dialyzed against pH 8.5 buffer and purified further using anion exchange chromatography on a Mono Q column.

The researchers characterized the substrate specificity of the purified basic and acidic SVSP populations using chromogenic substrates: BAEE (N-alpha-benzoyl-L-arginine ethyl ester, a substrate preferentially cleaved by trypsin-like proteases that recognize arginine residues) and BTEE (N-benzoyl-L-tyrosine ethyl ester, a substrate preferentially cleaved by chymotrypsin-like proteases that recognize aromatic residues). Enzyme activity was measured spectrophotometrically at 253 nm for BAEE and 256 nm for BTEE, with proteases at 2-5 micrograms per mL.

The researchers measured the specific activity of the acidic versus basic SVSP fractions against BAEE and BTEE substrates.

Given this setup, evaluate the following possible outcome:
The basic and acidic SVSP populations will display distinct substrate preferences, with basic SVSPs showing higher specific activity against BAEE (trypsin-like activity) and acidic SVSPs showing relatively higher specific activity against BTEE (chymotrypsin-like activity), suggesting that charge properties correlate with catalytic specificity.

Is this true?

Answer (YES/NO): NO